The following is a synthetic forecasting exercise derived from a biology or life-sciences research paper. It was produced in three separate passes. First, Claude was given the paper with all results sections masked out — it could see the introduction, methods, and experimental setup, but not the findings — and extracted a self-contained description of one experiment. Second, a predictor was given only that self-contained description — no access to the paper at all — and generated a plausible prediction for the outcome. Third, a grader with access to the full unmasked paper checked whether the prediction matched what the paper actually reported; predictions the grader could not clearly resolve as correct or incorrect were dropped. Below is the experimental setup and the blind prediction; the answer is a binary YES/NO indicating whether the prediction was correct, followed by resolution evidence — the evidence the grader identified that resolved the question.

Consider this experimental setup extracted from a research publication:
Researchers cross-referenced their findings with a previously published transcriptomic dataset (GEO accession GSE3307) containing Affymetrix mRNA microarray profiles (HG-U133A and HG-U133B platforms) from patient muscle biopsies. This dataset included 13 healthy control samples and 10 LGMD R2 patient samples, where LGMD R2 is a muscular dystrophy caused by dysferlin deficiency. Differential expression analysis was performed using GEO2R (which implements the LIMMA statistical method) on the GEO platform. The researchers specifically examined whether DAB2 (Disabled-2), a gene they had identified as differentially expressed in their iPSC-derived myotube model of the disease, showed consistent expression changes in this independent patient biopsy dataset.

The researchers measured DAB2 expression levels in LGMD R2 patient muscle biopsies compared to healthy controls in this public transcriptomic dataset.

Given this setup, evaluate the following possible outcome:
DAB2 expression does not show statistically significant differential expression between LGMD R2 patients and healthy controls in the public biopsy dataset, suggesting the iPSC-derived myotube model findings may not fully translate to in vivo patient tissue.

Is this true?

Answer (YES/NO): NO